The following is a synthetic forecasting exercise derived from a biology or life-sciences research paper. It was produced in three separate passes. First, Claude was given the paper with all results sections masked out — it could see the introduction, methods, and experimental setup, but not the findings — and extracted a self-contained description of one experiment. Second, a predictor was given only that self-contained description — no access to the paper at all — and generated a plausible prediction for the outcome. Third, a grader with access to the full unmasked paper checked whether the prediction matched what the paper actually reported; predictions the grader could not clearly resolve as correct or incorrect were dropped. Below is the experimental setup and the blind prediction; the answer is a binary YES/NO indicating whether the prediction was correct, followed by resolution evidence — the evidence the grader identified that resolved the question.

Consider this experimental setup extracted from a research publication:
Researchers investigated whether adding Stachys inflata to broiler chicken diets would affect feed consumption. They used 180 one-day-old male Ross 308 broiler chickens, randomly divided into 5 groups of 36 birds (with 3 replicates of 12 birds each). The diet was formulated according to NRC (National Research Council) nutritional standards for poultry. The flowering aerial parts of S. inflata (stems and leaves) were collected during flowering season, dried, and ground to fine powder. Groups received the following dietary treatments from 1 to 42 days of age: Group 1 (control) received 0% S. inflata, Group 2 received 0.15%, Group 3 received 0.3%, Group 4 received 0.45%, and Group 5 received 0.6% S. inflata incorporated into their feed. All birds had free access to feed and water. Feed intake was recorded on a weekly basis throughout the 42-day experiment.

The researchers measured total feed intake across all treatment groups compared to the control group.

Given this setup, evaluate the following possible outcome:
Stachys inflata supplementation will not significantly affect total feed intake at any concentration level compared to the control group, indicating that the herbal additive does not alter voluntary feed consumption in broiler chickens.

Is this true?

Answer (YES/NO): YES